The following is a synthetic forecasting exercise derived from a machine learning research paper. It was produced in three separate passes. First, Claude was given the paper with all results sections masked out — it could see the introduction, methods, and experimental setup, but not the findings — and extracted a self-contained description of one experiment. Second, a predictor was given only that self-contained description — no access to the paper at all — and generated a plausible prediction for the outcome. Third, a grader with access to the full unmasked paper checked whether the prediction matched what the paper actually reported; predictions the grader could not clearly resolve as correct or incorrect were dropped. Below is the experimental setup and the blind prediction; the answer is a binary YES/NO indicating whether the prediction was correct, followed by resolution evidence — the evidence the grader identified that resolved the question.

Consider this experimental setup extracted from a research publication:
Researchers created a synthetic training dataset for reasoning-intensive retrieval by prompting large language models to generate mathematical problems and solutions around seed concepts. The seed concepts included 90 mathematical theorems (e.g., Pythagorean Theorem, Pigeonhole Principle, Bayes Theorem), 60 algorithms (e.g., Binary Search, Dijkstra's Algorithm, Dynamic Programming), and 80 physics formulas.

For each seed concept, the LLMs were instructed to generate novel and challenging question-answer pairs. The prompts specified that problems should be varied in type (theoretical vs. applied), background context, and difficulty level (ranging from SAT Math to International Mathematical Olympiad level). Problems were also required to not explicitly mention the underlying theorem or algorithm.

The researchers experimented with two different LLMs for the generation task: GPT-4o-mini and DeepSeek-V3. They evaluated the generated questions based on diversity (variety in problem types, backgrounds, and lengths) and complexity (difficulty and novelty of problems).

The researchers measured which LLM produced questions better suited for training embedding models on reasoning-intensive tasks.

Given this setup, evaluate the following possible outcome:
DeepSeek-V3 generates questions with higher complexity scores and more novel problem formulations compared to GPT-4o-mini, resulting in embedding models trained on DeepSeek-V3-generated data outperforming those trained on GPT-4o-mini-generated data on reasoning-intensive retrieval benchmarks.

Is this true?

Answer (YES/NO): NO